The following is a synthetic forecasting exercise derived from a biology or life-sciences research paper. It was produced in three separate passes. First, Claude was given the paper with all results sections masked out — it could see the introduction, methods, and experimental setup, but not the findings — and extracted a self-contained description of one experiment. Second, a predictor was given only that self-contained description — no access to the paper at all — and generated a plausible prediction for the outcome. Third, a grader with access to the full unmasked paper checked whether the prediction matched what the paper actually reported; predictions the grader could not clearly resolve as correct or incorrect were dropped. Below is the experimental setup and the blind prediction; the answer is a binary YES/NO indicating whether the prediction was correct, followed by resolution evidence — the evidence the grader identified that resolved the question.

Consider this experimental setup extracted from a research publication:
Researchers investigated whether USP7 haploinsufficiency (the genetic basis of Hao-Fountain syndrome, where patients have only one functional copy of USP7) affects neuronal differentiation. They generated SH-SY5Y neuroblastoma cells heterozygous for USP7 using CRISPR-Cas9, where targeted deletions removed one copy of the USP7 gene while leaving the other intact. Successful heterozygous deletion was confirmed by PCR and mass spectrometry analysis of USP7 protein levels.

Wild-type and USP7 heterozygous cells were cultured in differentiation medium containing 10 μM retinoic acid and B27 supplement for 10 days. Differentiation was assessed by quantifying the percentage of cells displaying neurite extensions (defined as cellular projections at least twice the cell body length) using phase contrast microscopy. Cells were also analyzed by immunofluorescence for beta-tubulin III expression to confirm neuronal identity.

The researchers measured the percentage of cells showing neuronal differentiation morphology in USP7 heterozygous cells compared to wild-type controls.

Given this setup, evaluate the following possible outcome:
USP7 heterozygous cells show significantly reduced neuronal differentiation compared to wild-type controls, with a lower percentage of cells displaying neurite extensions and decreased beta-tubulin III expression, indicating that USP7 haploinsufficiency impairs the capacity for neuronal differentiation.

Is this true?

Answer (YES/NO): YES